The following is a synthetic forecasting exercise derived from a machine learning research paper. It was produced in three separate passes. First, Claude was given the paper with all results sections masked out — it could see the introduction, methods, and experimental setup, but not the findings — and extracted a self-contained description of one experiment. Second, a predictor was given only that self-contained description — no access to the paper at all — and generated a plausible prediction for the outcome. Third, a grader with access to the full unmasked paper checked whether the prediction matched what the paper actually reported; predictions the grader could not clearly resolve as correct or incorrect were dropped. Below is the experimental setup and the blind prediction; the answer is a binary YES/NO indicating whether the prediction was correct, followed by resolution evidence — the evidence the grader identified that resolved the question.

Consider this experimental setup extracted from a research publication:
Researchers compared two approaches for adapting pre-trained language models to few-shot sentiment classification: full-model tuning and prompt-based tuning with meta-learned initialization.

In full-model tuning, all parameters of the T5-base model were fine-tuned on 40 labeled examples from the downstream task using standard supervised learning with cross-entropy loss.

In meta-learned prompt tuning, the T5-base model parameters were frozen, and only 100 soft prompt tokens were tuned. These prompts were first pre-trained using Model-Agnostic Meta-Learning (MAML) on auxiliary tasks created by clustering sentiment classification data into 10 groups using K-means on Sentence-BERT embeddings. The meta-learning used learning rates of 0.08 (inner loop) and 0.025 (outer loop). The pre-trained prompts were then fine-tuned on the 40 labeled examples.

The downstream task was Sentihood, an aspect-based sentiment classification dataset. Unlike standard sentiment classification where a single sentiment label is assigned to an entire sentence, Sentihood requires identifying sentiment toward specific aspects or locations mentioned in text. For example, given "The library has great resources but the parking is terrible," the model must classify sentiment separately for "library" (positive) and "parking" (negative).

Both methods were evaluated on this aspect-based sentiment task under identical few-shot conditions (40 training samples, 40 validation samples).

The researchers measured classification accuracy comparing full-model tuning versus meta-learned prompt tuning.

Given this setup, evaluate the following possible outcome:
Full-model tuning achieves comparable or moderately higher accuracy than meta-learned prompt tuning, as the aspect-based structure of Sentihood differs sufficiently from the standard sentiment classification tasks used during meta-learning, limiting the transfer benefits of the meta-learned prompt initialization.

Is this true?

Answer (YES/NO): YES